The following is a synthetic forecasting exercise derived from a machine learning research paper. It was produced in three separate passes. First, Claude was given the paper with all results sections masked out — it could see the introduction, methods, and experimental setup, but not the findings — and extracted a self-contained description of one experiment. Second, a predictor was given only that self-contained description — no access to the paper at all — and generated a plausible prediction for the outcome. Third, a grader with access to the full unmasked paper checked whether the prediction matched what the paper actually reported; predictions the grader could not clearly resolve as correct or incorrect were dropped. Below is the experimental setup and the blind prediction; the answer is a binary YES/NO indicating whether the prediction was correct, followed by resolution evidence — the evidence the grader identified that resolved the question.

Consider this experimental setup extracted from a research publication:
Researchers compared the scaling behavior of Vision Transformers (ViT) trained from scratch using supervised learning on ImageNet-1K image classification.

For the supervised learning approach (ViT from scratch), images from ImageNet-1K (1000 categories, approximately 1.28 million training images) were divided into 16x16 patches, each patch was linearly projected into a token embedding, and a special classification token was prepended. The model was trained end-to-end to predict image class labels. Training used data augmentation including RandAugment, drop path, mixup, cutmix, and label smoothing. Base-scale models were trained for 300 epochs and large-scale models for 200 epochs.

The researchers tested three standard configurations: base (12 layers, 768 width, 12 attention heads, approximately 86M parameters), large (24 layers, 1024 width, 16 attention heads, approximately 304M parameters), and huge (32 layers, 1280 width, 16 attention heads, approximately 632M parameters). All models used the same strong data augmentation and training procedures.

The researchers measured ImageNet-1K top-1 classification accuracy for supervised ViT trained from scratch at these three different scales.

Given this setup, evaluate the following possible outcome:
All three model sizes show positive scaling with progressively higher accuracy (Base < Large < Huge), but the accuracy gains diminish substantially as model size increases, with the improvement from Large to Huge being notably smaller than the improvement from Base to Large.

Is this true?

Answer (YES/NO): NO